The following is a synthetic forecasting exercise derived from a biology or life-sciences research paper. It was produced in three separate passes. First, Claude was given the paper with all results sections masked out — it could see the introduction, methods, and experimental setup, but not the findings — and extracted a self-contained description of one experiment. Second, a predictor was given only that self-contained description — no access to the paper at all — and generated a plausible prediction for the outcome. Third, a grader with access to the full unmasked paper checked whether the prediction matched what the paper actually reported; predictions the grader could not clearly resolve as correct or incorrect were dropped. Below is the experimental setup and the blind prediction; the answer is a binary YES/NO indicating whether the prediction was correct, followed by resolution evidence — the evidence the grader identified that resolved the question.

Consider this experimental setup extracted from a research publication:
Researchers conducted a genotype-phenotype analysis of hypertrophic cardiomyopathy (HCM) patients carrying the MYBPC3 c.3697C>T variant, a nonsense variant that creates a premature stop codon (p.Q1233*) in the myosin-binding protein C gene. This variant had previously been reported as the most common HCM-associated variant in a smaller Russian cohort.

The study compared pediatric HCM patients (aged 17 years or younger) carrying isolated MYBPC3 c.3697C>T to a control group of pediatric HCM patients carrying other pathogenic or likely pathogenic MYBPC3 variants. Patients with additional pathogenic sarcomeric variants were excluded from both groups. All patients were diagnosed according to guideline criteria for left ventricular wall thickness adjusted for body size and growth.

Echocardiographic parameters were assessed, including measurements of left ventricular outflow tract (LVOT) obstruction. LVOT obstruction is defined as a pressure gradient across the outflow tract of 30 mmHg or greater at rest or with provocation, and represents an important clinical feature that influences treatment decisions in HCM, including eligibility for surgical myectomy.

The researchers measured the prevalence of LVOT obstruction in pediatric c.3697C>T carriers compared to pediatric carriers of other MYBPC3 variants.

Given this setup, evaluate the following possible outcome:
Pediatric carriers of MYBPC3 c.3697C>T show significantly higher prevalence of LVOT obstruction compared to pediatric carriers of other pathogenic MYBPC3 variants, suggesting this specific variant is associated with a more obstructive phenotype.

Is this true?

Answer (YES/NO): NO